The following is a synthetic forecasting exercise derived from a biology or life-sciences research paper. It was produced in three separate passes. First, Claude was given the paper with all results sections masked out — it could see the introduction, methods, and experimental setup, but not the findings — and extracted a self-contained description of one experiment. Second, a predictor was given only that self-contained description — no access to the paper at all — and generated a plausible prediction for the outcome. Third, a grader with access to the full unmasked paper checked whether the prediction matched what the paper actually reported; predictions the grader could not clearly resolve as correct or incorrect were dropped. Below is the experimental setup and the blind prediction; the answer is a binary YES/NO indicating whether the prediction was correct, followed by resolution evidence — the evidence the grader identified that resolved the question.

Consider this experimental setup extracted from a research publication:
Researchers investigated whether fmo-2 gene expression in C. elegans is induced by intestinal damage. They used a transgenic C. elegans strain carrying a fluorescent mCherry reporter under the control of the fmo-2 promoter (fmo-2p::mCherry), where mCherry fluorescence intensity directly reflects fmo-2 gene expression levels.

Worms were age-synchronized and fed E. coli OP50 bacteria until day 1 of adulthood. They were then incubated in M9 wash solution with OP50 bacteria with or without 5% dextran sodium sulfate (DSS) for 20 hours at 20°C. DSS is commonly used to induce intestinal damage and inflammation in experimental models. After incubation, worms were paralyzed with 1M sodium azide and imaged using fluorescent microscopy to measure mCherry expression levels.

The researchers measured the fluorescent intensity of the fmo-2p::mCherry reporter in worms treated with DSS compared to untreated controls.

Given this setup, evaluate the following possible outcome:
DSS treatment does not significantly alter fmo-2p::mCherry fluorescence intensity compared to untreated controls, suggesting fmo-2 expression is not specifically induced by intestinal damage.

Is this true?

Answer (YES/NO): NO